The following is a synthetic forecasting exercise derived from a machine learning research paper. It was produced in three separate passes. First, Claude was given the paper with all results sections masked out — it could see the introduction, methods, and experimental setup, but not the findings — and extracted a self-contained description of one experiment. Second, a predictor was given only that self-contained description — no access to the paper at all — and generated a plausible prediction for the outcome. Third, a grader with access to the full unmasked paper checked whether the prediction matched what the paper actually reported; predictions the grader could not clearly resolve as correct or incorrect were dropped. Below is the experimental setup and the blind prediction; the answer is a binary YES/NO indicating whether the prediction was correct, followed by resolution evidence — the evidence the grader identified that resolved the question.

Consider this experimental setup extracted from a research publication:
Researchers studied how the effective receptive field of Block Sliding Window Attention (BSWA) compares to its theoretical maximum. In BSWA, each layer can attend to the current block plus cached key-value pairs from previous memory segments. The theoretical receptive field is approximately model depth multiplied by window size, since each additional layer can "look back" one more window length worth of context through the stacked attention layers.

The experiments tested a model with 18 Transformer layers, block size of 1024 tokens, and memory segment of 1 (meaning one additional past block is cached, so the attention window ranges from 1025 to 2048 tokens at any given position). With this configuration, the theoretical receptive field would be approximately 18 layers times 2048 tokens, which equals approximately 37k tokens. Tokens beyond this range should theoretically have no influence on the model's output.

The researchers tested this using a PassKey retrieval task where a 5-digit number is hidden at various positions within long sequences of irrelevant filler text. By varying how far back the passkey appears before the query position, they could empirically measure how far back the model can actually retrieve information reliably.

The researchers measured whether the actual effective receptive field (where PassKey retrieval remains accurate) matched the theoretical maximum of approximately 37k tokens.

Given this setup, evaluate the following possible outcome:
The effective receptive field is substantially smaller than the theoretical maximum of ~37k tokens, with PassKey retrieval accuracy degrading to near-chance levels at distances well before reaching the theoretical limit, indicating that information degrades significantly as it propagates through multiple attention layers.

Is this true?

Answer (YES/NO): YES